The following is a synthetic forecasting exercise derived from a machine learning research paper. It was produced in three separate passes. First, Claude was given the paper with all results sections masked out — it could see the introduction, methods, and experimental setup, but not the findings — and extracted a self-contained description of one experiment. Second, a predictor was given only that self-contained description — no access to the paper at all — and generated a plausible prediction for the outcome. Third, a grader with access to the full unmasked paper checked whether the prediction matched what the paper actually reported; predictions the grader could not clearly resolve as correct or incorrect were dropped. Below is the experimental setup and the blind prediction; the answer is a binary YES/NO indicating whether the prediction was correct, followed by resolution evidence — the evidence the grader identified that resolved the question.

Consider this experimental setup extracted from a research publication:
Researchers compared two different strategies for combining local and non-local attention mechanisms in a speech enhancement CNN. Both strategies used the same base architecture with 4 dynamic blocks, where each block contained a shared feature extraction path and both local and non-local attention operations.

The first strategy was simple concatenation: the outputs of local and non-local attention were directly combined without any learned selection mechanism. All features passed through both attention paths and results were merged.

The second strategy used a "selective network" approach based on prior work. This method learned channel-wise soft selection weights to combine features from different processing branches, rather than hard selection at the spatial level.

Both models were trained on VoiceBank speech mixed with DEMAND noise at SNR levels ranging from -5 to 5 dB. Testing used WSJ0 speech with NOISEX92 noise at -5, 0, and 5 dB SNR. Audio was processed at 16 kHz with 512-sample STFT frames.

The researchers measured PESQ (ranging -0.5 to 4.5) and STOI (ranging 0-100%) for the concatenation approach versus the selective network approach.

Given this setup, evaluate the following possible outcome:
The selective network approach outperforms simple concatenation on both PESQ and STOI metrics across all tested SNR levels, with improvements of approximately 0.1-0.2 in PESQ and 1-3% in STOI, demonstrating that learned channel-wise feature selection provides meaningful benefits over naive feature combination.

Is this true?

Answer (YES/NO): YES